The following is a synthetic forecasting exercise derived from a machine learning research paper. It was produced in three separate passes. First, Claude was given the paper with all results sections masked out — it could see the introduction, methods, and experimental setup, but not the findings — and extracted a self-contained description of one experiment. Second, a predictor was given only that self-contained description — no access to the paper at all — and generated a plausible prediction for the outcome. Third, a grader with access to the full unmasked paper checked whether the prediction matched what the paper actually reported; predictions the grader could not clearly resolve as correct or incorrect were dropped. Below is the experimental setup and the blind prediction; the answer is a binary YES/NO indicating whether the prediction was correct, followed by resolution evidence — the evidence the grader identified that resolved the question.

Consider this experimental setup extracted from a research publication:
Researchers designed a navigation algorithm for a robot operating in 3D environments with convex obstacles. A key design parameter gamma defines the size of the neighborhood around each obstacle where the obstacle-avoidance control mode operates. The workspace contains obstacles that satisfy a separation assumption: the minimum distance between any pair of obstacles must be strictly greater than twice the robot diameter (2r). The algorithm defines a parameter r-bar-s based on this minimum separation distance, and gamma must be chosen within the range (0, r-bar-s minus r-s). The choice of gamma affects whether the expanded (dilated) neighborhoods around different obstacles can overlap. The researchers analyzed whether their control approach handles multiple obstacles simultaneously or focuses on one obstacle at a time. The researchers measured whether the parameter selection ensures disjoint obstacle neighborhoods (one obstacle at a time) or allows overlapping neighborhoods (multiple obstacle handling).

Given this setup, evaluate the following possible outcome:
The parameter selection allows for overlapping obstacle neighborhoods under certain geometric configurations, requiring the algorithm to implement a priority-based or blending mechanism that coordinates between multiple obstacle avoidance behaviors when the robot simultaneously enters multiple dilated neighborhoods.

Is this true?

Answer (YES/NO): NO